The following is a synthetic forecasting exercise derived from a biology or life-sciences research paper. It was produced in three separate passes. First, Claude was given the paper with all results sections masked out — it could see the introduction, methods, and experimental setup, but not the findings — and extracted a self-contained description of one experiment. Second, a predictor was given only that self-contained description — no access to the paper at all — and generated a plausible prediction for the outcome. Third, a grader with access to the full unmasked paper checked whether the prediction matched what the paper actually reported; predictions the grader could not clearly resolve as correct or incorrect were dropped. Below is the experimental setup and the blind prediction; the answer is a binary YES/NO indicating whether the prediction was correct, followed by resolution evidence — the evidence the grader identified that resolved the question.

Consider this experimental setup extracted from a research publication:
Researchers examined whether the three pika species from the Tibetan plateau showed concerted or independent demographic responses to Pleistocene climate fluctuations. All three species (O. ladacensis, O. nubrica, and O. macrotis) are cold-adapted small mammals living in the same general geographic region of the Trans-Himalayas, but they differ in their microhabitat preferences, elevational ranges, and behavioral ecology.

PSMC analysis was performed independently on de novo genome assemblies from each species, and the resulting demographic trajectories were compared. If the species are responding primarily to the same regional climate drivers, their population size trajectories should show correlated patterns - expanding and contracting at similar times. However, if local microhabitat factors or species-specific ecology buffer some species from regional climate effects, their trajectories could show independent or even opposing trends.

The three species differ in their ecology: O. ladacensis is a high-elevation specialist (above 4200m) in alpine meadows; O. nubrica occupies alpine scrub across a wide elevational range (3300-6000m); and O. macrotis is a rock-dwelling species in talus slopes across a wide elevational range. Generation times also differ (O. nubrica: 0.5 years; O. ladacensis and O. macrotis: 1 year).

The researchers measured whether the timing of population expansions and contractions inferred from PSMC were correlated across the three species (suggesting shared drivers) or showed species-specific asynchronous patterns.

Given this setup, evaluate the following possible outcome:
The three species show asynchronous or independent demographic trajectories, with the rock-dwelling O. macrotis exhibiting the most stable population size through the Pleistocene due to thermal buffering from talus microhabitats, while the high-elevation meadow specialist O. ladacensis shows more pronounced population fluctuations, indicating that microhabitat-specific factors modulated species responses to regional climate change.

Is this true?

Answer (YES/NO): NO